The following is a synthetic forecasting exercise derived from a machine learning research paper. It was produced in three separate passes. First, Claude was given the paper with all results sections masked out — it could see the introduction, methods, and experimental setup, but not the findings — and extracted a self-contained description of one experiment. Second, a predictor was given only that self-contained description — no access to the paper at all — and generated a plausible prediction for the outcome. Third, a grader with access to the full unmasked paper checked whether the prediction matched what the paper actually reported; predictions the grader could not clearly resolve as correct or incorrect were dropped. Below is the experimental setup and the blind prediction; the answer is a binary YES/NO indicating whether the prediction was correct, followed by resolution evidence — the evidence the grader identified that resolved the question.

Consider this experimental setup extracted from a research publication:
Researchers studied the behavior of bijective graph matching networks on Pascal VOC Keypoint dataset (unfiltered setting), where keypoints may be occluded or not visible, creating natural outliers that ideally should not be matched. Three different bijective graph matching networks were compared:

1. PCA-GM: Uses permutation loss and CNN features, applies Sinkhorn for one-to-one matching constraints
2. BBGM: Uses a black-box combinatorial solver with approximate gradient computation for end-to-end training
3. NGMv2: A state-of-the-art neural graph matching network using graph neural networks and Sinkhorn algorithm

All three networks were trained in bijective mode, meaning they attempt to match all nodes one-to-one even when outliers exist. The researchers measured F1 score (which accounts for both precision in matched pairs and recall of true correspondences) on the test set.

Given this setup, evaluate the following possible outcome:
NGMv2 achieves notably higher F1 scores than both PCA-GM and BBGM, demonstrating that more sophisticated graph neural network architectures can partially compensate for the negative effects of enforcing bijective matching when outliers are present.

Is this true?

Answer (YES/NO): YES